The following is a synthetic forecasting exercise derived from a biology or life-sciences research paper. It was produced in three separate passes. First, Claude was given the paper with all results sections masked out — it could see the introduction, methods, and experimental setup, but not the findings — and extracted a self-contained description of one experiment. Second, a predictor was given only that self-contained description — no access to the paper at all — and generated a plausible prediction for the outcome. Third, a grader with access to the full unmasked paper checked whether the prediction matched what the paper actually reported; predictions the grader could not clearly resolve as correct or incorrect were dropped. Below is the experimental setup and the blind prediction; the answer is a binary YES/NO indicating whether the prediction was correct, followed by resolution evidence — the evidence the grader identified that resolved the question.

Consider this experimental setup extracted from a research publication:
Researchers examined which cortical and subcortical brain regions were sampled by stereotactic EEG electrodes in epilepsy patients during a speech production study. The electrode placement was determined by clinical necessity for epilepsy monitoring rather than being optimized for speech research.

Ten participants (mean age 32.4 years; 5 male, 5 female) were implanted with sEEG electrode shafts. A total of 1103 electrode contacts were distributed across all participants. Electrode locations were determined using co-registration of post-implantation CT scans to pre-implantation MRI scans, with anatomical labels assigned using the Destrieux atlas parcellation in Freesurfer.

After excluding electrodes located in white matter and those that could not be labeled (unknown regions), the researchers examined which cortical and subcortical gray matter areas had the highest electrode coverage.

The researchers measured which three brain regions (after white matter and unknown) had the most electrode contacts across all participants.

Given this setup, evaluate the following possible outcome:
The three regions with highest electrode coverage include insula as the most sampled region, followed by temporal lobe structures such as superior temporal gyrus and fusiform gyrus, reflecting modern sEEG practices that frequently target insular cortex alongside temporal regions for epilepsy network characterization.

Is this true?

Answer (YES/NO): NO